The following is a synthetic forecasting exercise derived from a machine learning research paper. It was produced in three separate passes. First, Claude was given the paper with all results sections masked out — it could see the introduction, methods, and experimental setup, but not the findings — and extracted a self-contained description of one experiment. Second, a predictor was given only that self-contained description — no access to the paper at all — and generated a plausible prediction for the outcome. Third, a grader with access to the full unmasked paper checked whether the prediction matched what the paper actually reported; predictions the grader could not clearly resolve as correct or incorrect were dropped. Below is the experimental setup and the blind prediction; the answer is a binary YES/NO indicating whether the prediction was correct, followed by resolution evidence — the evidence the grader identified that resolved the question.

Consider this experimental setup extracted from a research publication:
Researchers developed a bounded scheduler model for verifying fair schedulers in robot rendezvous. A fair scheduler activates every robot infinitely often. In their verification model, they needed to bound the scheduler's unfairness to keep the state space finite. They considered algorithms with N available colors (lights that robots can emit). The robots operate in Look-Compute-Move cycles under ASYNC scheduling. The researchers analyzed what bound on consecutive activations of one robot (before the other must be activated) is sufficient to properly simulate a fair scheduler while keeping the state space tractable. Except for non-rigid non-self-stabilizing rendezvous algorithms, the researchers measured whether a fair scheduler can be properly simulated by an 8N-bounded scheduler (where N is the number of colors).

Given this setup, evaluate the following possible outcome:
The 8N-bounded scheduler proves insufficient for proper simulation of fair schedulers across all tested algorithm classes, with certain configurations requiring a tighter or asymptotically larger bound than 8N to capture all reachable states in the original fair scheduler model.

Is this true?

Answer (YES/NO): NO